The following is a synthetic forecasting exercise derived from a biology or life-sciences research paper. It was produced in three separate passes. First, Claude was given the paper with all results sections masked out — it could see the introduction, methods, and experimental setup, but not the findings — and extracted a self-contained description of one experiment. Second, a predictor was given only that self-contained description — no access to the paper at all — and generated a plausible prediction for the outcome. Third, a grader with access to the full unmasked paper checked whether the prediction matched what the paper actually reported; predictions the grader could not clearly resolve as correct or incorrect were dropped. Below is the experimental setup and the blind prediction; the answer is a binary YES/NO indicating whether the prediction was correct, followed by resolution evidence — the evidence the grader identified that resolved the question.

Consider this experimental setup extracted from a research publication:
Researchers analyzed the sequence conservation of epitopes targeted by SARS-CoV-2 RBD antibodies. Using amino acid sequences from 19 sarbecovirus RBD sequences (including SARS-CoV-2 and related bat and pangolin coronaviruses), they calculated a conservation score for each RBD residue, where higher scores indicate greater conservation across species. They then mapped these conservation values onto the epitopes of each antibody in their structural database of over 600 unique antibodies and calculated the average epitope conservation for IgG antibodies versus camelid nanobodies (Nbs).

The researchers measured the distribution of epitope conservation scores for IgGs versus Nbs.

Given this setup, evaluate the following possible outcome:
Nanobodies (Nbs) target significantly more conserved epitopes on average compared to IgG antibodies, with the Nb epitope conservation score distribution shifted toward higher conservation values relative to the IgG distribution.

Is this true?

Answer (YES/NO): YES